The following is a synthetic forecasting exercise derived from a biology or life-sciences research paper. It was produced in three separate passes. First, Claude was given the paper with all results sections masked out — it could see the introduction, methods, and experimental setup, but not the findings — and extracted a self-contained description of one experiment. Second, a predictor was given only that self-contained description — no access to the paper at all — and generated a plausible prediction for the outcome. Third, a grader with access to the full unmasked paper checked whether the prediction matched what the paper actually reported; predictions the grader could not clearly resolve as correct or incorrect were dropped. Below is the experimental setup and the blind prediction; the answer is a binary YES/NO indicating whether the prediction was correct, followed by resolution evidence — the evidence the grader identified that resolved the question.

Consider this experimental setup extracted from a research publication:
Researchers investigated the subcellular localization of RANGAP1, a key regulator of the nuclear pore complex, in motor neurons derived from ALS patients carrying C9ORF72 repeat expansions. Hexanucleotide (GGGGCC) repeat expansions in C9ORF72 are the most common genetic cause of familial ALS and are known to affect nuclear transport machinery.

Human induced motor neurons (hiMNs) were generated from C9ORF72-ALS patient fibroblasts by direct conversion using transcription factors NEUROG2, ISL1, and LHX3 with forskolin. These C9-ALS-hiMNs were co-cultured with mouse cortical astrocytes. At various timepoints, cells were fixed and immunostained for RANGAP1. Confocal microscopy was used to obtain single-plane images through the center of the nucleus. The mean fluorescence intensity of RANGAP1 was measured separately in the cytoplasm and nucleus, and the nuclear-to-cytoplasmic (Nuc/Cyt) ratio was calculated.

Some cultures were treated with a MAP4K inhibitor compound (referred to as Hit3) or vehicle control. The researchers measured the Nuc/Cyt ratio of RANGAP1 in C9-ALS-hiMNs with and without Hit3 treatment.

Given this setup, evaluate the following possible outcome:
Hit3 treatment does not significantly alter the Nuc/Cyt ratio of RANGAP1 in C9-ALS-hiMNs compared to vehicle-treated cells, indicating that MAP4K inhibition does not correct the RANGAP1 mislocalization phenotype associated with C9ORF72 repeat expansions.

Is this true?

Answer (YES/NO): NO